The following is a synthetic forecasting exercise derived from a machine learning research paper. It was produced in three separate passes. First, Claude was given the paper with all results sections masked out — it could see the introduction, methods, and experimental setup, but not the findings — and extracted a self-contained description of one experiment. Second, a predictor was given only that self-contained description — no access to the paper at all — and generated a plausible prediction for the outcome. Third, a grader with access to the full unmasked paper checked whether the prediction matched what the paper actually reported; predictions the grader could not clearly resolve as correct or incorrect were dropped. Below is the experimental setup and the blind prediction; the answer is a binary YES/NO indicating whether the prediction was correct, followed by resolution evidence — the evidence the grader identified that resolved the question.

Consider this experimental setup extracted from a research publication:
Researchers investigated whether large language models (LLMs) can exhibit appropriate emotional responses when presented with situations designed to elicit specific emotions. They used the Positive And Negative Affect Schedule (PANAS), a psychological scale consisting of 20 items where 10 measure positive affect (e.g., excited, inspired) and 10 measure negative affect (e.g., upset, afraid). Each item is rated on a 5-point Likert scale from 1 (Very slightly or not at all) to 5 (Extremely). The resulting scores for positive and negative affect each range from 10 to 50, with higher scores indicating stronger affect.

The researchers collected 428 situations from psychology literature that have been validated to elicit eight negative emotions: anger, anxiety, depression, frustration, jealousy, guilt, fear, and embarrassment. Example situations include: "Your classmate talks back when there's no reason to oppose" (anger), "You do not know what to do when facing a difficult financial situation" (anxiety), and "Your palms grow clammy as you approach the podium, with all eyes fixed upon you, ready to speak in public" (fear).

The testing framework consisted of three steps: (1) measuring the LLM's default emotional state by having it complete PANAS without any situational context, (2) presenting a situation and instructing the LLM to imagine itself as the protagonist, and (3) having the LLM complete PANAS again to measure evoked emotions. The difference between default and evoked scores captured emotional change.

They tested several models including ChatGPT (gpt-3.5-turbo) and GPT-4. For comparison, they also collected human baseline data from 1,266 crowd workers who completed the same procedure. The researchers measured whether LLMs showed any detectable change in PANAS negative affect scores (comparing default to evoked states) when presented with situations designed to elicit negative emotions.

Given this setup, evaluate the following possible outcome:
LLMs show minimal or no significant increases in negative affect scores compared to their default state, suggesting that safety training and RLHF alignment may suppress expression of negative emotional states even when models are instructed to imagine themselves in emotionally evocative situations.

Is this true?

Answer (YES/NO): NO